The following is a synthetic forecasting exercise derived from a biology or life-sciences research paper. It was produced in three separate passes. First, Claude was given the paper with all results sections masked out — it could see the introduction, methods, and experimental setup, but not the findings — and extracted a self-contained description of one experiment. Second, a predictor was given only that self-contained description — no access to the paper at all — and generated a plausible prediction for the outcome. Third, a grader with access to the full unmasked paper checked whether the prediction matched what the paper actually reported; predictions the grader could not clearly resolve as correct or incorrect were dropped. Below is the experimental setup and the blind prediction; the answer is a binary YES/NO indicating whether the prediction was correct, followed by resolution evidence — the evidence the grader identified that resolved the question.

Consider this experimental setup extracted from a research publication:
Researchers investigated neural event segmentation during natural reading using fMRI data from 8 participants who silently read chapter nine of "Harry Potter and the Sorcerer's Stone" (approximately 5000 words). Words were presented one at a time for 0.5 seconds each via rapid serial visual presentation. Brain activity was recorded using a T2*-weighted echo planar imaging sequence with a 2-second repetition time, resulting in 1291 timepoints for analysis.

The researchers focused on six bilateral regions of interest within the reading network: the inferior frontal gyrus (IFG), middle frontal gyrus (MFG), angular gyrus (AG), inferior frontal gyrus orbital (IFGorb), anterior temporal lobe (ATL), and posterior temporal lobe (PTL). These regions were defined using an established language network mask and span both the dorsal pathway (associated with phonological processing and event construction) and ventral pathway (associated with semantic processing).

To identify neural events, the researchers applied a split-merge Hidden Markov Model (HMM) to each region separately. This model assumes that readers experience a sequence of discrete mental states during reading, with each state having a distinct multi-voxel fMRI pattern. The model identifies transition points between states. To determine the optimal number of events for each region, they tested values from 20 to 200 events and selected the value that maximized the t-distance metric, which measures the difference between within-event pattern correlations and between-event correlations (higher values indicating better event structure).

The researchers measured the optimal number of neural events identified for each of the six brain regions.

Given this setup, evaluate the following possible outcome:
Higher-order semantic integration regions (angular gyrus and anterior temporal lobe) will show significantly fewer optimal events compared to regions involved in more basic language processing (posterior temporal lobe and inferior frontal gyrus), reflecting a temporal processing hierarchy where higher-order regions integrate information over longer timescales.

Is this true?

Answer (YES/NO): NO